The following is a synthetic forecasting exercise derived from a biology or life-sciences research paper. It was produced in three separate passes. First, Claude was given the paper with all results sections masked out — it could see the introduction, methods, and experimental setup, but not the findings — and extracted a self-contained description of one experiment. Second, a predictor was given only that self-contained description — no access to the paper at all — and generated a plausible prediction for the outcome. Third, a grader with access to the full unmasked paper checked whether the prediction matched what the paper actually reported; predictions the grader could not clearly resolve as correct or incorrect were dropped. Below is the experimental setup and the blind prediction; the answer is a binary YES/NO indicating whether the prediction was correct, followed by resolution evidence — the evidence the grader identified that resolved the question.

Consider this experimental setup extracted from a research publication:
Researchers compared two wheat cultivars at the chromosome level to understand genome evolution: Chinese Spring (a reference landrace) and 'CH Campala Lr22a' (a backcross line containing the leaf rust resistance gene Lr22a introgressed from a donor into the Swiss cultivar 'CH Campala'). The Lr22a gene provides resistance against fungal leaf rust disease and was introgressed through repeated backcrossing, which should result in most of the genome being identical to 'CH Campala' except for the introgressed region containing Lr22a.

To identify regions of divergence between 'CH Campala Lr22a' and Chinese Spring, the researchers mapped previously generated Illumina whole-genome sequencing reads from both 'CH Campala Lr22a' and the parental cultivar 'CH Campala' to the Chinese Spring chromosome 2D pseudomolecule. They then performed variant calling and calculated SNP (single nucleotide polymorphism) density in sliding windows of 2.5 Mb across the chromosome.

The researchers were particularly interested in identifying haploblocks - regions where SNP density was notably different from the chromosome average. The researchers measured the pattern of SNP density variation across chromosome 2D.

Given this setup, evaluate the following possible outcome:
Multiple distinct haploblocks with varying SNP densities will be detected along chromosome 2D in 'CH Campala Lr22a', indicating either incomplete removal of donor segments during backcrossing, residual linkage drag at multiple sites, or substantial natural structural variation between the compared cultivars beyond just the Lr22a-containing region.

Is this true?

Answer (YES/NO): YES